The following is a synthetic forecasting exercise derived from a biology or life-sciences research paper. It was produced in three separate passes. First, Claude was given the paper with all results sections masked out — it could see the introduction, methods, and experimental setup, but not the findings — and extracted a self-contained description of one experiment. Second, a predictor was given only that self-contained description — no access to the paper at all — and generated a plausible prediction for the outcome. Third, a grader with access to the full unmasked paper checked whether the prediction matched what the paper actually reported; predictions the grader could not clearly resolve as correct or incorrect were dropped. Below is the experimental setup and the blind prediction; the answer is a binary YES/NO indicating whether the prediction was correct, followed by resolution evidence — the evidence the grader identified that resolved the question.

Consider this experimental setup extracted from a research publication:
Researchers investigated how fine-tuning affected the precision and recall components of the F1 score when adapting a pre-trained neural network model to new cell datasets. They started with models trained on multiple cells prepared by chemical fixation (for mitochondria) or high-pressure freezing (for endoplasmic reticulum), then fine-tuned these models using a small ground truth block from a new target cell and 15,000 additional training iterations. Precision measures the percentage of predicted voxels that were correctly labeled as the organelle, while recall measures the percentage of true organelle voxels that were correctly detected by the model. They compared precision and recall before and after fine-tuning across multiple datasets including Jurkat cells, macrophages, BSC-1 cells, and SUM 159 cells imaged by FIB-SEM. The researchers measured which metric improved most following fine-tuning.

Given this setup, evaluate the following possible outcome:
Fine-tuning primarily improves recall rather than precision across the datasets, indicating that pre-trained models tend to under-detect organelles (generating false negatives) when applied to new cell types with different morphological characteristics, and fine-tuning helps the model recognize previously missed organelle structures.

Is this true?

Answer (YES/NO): NO